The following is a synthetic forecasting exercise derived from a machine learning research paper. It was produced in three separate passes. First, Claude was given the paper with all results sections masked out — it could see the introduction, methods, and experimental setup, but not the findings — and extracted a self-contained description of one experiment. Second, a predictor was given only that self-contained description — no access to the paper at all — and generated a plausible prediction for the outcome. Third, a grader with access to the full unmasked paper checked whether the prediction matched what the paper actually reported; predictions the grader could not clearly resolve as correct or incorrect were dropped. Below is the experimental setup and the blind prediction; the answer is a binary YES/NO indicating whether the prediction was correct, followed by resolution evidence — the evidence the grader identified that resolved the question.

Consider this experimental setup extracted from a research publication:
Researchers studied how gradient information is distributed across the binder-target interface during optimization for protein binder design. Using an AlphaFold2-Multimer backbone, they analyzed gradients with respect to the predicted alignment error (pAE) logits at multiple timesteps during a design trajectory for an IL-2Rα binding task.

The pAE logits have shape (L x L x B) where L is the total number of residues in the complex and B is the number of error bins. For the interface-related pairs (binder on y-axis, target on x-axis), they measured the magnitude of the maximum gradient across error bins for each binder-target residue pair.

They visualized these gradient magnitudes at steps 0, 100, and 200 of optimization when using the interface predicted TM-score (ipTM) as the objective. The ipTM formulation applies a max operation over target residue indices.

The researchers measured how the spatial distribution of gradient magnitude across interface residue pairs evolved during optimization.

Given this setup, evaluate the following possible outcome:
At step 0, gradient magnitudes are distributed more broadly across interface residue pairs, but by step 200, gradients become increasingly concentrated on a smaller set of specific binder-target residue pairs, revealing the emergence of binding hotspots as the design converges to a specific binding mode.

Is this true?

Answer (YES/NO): NO